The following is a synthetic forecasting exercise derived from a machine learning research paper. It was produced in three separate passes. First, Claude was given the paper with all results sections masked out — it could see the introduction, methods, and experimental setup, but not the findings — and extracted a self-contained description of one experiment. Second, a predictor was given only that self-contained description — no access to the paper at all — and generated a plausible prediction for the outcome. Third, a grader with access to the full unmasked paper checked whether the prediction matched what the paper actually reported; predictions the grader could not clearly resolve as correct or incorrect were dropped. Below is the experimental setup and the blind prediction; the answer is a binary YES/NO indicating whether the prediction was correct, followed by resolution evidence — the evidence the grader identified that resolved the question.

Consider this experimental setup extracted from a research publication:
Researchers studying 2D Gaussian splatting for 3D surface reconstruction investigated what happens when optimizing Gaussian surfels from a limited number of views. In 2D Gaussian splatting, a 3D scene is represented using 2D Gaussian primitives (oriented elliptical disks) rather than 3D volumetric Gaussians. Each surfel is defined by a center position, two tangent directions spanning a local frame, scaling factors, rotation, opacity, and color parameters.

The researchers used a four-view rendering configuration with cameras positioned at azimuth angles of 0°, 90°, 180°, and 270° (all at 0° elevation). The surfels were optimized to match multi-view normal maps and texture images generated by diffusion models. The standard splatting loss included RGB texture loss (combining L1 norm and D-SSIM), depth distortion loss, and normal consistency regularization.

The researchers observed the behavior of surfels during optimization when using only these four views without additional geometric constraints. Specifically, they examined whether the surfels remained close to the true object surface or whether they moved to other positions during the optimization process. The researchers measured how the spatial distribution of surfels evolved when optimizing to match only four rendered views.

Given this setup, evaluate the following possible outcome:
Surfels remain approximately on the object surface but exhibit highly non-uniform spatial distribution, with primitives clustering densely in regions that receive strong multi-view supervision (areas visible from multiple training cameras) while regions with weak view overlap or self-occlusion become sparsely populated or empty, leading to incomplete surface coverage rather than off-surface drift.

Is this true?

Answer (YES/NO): NO